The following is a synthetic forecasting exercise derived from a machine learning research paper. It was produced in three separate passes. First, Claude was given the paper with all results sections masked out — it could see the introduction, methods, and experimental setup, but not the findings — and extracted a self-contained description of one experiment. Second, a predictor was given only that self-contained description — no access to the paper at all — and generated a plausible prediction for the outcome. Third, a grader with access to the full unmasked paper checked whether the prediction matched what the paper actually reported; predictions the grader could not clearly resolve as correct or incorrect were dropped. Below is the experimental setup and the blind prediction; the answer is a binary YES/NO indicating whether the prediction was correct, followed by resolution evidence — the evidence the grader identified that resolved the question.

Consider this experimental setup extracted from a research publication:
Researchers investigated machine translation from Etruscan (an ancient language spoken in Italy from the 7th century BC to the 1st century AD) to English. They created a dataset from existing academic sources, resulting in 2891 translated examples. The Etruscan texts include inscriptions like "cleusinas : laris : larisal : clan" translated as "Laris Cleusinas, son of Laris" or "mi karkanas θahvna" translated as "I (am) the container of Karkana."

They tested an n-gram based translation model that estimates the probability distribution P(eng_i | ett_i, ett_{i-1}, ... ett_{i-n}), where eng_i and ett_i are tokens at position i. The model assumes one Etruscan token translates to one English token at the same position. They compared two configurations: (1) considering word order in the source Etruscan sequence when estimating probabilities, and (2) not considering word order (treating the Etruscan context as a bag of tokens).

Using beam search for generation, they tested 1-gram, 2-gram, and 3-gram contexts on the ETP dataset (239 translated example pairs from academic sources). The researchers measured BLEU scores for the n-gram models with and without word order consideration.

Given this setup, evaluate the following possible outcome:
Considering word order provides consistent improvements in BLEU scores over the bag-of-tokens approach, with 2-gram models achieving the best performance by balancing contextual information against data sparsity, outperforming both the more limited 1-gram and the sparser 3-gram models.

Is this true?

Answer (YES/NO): NO